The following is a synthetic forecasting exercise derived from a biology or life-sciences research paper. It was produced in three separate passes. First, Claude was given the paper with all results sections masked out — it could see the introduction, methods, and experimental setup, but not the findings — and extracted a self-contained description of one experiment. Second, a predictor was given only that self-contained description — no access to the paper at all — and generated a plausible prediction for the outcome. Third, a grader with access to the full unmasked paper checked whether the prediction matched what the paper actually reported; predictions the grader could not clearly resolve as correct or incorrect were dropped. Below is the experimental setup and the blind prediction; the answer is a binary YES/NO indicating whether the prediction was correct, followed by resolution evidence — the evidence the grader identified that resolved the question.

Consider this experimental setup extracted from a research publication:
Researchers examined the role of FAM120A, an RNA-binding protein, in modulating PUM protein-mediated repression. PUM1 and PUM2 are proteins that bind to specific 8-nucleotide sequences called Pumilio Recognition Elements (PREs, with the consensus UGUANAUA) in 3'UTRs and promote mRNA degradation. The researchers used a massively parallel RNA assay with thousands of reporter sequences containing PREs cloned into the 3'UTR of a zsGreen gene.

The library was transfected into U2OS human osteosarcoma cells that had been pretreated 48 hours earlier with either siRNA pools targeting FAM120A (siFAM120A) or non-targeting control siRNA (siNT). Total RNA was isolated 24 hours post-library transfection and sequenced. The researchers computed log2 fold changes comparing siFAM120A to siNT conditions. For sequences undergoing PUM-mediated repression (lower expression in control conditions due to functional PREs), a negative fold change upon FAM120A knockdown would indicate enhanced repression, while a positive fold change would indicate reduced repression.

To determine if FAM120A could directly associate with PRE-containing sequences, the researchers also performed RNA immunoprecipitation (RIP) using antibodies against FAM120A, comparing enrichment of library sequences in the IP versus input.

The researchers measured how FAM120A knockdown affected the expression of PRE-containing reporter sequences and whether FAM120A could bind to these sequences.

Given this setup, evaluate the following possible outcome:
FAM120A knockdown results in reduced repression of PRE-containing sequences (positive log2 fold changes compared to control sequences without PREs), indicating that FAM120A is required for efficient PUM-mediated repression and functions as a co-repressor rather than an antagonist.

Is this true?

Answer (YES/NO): NO